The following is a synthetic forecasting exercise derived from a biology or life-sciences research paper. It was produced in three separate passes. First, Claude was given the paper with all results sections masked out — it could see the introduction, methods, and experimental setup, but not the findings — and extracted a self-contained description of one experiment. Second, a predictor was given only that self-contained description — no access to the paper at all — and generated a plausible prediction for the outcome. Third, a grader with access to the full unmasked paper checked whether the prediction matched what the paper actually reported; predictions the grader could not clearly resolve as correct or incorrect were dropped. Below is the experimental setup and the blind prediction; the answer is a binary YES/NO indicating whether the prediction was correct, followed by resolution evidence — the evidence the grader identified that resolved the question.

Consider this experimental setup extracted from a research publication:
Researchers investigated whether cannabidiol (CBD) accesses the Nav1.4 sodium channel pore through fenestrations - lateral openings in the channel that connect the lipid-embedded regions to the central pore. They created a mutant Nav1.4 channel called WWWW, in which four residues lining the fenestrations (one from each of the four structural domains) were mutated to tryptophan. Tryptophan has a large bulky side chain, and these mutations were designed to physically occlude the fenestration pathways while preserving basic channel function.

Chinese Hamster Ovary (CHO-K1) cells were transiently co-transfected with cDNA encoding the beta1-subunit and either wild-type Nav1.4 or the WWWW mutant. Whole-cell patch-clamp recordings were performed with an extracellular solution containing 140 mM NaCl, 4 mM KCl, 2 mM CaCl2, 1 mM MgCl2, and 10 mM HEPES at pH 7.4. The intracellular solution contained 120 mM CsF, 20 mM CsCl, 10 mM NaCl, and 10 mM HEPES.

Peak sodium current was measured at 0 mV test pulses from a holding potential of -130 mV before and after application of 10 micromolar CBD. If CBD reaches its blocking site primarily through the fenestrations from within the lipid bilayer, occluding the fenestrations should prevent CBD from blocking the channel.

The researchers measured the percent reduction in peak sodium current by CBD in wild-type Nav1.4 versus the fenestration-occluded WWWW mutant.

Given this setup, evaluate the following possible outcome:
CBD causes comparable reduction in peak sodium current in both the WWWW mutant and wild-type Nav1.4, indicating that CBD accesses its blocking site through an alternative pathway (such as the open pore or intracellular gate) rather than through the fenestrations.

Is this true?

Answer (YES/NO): NO